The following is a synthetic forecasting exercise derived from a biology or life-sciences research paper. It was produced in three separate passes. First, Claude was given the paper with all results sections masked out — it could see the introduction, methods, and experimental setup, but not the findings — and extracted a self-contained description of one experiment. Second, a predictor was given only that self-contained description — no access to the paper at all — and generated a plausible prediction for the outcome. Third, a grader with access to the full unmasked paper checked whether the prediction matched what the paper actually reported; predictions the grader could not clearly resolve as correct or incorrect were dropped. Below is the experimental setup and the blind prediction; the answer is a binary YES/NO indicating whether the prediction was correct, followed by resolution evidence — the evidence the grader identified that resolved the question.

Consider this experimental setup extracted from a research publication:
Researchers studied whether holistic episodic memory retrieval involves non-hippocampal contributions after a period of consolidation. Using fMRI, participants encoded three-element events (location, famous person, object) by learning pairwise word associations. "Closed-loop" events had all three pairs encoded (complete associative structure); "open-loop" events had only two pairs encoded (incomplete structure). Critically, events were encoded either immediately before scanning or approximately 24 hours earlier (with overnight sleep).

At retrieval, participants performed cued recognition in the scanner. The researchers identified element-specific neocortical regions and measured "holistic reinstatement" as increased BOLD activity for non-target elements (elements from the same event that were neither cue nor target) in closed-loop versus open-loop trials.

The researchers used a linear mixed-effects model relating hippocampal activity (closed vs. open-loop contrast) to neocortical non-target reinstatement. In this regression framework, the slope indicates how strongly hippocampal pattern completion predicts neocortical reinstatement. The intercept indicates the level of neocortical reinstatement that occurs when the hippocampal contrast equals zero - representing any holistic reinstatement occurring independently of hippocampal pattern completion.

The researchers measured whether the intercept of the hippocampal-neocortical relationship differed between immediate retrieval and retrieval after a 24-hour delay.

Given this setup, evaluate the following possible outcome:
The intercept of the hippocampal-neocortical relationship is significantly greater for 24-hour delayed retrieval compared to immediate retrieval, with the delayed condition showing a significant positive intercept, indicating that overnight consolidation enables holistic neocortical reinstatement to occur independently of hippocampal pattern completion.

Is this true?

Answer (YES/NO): YES